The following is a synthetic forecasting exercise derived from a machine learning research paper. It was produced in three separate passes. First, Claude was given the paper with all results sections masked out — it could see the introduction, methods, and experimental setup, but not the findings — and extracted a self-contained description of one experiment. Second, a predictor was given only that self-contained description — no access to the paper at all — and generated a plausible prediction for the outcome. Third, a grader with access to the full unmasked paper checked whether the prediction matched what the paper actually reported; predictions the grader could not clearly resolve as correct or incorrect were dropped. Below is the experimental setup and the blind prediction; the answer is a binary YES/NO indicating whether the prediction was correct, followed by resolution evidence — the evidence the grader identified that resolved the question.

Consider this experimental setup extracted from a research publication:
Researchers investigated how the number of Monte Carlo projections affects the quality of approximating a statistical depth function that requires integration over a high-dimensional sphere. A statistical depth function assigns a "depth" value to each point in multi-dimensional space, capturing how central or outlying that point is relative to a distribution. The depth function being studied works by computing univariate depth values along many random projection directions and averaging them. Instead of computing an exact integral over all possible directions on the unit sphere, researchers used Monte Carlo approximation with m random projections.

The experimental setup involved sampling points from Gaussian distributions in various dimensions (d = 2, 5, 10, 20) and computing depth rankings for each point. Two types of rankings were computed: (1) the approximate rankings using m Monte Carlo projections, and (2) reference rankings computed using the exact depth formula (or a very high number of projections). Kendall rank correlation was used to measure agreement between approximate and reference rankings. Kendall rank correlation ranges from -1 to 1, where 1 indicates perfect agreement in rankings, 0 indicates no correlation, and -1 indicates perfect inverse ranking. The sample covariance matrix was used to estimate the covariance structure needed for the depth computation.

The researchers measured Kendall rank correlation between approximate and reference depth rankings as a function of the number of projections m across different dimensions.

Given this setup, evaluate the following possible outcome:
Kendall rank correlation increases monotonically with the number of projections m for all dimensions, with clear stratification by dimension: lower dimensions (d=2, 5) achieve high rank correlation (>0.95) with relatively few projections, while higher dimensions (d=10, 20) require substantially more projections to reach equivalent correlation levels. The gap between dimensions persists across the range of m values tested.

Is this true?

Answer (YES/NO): YES